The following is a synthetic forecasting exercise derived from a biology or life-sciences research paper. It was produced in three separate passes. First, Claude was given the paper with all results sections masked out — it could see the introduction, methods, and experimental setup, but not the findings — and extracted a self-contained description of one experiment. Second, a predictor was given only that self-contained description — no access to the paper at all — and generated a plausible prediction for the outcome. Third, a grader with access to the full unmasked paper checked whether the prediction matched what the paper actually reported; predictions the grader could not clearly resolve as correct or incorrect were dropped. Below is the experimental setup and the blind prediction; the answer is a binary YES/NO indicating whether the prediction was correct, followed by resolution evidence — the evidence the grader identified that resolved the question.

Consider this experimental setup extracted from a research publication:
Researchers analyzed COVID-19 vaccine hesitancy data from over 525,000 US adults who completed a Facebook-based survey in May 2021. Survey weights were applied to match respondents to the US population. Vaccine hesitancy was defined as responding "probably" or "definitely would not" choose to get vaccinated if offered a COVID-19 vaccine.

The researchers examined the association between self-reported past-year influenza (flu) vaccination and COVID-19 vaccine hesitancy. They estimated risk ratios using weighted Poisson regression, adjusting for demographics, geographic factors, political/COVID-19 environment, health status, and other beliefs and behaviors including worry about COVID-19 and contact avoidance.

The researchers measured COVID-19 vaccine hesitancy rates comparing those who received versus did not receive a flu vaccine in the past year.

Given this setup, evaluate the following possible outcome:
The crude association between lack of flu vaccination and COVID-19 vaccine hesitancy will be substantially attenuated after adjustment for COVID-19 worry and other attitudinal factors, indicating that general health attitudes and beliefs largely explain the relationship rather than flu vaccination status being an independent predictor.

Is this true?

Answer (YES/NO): NO